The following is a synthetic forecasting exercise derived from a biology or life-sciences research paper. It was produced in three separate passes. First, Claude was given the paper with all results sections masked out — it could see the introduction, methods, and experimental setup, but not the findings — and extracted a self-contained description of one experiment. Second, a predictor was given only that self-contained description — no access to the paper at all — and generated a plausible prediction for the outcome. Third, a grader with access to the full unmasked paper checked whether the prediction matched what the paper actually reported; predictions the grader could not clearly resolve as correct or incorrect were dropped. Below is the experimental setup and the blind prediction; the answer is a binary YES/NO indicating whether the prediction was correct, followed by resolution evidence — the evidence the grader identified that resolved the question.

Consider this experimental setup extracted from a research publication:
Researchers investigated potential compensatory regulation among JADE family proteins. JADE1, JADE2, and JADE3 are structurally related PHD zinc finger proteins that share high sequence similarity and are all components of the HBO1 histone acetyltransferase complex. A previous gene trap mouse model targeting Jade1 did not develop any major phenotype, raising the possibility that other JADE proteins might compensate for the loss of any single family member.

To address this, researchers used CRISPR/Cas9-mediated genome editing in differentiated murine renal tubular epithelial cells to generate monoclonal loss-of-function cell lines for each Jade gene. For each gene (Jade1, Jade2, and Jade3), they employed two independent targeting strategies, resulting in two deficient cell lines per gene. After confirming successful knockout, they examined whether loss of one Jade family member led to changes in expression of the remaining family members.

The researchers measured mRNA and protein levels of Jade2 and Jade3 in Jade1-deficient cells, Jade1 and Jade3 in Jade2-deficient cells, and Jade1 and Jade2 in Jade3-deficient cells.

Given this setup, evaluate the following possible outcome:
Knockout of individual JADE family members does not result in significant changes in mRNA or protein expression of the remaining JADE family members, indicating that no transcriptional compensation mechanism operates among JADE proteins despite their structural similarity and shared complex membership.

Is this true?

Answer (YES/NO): YES